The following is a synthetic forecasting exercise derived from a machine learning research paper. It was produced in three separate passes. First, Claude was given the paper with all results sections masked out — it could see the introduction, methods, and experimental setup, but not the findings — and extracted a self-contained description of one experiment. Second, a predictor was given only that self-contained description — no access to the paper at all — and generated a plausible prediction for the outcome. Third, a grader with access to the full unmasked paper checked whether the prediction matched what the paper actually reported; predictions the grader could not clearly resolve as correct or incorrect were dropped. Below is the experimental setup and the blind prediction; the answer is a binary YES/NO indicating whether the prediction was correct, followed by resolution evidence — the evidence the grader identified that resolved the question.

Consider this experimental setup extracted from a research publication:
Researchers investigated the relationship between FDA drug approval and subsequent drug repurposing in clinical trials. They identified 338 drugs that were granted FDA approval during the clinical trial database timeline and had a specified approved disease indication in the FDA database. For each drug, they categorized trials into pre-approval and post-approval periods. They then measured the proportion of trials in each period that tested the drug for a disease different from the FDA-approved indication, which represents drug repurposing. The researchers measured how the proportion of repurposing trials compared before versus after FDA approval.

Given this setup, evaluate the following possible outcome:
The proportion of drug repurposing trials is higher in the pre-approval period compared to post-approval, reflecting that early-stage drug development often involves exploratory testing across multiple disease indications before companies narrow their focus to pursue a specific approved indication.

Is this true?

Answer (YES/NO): NO